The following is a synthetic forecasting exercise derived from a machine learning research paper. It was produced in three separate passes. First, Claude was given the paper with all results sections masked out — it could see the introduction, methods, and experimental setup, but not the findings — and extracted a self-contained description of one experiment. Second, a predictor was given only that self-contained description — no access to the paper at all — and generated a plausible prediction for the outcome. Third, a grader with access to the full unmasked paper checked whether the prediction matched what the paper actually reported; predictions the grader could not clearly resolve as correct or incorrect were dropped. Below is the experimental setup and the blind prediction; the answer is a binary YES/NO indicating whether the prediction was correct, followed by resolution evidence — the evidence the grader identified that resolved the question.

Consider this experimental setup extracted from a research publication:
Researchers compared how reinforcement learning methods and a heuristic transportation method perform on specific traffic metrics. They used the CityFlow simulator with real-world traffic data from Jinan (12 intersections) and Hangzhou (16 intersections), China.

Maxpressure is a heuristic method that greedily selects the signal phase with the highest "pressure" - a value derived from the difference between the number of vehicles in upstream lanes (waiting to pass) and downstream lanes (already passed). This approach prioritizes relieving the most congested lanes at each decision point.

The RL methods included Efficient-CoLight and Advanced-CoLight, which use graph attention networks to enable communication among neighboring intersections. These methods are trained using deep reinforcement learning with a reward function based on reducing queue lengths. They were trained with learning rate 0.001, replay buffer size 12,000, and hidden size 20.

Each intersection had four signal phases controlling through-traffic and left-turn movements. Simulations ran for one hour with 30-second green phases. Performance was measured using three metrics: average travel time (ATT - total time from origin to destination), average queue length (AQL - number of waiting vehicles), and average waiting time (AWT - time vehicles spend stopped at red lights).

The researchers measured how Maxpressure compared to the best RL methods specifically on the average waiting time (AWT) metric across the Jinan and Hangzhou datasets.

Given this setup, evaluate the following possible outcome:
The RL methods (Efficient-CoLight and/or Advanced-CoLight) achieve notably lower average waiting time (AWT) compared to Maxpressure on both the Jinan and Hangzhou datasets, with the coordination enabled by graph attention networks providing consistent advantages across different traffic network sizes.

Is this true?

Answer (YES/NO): NO